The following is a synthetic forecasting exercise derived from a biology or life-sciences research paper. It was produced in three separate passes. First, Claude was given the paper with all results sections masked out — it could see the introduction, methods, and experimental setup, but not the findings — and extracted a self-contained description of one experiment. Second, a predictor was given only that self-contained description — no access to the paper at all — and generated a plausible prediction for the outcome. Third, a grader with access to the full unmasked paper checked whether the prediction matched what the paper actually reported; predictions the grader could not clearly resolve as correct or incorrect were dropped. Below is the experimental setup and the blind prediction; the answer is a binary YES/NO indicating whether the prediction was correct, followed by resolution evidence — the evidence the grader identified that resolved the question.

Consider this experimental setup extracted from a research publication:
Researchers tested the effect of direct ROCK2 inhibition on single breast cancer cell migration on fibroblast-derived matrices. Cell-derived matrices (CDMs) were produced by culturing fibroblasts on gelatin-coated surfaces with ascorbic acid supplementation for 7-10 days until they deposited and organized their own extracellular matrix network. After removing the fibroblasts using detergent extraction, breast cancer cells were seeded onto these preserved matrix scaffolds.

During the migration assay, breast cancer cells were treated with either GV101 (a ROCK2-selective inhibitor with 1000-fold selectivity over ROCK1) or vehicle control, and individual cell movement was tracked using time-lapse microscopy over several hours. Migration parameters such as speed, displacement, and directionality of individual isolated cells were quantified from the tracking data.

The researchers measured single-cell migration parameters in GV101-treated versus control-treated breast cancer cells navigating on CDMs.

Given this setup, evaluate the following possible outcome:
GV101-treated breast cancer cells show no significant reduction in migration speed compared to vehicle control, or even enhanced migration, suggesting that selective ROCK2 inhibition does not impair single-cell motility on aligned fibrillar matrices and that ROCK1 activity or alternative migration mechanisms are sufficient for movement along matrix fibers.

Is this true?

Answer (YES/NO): NO